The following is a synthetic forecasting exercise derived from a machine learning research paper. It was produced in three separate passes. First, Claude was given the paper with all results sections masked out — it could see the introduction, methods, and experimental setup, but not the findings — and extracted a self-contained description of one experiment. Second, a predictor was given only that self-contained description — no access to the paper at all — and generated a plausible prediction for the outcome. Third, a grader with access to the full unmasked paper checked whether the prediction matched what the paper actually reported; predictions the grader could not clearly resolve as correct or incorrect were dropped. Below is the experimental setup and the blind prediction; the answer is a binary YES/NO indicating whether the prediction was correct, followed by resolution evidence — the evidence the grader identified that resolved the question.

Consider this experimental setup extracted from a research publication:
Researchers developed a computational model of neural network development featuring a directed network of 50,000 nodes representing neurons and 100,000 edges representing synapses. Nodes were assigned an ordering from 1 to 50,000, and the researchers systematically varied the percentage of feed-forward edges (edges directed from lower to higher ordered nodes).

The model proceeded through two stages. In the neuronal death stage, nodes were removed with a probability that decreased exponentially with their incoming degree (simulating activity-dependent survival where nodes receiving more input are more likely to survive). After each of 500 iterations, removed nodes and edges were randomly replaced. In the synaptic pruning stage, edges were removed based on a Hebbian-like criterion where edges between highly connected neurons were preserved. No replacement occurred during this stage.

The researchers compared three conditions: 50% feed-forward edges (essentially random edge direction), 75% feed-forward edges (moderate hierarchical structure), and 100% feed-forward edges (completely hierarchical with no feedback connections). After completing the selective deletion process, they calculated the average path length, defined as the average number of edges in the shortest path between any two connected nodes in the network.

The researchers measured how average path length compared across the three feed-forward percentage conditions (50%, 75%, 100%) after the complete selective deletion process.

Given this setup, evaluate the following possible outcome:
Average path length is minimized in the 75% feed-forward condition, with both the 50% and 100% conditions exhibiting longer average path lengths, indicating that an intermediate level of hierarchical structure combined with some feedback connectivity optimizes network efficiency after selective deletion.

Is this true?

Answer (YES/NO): NO